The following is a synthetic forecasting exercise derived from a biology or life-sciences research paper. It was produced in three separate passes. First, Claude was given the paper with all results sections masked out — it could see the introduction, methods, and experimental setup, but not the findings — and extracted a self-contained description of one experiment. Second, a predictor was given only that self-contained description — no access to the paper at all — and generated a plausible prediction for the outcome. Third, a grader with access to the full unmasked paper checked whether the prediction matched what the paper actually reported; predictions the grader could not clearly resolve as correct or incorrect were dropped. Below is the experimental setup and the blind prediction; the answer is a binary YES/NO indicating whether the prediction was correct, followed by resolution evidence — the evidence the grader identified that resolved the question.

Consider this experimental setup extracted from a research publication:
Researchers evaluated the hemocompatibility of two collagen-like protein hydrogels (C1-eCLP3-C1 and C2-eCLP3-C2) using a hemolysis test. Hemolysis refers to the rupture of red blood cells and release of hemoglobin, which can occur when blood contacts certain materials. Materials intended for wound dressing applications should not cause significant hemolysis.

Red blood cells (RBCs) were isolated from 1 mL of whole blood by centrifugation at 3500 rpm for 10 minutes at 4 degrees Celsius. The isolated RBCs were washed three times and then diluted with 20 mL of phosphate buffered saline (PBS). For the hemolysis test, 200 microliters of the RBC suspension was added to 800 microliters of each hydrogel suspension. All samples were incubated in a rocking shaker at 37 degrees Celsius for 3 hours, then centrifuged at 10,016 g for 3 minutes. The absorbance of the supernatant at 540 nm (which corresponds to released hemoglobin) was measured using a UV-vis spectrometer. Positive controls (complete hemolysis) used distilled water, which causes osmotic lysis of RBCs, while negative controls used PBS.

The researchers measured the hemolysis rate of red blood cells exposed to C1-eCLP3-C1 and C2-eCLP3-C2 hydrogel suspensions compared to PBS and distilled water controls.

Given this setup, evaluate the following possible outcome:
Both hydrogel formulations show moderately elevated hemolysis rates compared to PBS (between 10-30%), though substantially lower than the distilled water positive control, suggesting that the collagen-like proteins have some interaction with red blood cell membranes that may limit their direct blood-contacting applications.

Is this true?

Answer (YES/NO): NO